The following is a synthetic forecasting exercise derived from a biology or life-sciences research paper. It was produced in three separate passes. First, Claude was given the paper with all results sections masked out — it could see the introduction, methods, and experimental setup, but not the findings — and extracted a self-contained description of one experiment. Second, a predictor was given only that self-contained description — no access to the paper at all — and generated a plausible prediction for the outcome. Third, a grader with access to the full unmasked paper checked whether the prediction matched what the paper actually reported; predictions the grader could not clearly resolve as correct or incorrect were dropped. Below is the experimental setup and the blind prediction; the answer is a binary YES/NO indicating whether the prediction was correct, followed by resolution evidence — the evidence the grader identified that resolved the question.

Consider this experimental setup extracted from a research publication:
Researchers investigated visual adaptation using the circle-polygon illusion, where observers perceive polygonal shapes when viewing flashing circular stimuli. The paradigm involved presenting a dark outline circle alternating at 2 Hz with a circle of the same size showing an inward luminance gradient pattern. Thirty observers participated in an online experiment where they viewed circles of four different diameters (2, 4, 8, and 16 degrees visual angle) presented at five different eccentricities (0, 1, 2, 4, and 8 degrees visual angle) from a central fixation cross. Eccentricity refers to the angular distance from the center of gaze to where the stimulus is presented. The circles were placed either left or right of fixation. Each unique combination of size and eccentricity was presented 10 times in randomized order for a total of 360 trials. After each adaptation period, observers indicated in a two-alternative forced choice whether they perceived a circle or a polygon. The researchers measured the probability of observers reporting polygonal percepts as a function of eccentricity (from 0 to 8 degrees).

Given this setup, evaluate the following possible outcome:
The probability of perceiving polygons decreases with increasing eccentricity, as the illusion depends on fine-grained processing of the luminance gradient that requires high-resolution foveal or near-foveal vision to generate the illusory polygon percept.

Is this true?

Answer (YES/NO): NO